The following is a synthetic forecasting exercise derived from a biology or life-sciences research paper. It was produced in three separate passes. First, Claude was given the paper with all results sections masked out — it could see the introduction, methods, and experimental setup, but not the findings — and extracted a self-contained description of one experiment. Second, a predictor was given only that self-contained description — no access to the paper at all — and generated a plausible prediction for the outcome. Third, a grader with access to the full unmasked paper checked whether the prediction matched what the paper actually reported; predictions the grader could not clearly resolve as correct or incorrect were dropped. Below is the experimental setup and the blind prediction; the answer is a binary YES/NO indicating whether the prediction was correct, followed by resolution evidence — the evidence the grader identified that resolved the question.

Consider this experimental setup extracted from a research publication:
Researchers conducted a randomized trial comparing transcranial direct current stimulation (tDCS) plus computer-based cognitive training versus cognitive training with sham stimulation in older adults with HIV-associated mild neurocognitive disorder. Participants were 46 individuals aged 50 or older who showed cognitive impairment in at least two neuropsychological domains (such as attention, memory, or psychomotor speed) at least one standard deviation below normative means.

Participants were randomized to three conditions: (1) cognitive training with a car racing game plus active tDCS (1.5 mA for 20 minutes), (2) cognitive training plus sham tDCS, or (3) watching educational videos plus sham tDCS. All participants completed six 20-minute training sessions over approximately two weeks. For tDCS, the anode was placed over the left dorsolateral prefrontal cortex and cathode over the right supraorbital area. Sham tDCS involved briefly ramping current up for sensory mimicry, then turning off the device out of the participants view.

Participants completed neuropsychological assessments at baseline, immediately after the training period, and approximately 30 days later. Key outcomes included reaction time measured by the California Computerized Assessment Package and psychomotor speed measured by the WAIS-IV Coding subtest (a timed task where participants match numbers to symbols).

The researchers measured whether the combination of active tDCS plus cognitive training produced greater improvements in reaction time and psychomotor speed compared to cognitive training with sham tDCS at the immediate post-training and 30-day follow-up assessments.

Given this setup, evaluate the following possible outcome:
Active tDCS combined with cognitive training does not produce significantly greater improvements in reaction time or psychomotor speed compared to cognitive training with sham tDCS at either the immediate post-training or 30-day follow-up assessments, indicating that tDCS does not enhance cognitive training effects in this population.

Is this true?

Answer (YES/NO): YES